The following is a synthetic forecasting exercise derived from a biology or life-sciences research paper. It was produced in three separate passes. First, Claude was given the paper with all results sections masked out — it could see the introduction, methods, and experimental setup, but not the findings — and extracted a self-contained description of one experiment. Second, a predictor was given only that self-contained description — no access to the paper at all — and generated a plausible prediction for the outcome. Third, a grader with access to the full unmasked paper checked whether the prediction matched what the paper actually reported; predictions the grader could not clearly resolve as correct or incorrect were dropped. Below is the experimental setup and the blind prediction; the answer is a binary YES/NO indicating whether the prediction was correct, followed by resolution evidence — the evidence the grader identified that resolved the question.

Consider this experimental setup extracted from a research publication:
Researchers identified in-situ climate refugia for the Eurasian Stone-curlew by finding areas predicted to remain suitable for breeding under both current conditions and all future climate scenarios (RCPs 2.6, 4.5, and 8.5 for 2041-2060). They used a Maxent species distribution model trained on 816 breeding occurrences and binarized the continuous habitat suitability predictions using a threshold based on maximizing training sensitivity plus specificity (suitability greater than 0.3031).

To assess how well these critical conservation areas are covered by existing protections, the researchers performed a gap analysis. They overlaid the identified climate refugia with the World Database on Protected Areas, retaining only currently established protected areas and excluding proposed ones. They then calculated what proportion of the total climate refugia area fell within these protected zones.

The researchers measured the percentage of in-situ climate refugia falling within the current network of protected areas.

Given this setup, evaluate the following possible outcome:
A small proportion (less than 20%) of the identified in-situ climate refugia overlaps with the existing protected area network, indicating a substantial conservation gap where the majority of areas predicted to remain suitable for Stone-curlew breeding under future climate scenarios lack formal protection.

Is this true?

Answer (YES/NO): NO